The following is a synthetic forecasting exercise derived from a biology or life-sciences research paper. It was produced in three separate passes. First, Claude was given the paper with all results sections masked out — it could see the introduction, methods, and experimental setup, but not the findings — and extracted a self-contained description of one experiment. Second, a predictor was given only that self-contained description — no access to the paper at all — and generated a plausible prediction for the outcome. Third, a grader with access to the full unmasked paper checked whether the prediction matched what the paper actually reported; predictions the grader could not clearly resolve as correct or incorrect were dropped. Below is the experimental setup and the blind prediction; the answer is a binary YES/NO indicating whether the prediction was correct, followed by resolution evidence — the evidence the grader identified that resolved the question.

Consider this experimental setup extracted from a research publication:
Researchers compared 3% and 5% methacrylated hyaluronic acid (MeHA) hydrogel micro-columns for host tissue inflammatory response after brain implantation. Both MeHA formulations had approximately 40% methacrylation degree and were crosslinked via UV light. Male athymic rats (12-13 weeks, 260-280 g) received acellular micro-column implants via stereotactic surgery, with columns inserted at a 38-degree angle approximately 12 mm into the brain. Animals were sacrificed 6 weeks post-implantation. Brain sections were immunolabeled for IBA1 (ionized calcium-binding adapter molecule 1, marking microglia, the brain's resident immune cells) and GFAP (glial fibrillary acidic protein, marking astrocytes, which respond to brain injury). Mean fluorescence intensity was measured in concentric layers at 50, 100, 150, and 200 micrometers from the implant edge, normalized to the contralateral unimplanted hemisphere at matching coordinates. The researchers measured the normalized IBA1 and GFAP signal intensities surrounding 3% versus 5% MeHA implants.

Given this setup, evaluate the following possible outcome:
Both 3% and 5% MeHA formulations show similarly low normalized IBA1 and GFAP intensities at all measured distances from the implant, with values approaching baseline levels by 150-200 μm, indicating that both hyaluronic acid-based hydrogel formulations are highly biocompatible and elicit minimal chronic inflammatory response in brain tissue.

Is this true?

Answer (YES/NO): NO